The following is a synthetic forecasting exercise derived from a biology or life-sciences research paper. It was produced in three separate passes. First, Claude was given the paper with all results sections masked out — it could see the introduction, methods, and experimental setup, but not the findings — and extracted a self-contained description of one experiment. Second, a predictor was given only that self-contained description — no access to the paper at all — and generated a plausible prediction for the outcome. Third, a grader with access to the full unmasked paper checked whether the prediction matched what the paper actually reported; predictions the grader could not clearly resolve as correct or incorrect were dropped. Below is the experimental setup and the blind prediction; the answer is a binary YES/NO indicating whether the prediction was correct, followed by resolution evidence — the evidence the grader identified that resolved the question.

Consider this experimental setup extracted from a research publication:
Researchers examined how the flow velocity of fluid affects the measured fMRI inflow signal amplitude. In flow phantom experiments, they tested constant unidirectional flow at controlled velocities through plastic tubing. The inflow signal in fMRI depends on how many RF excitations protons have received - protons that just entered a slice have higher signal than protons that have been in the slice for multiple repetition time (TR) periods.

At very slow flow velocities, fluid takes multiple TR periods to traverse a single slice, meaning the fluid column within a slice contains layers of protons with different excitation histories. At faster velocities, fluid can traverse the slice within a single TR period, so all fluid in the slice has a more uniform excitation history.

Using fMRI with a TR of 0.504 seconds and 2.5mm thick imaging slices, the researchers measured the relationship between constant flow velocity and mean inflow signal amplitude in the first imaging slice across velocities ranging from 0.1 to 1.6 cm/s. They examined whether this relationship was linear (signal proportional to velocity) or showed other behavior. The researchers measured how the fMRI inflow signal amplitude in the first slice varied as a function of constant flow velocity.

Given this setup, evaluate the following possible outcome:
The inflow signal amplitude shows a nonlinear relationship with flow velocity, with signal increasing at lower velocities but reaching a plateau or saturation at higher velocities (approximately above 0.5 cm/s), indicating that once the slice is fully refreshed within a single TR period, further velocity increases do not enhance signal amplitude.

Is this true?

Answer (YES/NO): YES